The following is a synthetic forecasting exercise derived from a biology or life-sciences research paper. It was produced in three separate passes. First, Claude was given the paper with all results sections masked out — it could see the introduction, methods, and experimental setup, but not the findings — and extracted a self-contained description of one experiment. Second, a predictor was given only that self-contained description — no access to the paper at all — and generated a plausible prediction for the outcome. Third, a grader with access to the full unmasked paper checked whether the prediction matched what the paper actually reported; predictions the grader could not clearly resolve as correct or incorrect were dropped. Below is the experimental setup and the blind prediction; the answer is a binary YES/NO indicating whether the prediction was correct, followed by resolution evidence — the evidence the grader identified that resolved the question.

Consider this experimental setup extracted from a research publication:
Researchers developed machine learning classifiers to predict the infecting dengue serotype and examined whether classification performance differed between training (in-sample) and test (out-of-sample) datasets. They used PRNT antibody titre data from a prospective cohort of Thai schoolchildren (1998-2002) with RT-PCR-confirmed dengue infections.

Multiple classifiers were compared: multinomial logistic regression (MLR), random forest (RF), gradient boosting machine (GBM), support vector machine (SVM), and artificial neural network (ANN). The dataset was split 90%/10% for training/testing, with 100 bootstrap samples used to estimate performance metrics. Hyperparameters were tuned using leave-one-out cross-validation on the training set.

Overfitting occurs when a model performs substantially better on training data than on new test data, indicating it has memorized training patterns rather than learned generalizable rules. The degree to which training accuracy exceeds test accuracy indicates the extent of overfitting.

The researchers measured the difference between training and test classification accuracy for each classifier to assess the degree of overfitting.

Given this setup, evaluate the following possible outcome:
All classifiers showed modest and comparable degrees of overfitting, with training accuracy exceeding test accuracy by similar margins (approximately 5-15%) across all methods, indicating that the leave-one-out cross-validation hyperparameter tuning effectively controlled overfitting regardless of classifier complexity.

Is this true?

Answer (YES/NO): NO